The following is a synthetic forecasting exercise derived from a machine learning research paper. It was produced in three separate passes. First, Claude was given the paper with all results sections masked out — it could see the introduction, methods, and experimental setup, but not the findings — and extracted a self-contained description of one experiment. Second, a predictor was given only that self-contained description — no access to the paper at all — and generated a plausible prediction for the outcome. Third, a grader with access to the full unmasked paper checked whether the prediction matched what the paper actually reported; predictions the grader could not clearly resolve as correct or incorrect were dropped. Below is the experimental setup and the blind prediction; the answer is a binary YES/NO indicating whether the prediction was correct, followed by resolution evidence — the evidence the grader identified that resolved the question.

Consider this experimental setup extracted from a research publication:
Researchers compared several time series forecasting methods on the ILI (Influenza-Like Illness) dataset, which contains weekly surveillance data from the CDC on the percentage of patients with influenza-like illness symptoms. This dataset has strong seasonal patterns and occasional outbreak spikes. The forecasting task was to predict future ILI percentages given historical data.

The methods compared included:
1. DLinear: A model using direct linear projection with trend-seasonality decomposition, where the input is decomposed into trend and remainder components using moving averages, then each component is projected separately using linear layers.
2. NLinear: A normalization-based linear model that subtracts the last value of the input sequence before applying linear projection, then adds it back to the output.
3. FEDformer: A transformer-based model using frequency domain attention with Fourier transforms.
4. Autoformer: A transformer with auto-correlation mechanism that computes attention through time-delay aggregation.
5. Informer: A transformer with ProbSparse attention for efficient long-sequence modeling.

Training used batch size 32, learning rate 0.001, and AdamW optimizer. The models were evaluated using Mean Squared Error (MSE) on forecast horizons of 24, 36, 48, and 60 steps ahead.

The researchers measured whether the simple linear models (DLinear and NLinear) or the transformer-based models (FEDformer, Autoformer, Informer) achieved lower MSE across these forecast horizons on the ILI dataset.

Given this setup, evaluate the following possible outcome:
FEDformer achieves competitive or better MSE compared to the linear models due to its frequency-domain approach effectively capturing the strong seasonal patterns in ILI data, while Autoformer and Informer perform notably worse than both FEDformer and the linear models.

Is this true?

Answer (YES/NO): NO